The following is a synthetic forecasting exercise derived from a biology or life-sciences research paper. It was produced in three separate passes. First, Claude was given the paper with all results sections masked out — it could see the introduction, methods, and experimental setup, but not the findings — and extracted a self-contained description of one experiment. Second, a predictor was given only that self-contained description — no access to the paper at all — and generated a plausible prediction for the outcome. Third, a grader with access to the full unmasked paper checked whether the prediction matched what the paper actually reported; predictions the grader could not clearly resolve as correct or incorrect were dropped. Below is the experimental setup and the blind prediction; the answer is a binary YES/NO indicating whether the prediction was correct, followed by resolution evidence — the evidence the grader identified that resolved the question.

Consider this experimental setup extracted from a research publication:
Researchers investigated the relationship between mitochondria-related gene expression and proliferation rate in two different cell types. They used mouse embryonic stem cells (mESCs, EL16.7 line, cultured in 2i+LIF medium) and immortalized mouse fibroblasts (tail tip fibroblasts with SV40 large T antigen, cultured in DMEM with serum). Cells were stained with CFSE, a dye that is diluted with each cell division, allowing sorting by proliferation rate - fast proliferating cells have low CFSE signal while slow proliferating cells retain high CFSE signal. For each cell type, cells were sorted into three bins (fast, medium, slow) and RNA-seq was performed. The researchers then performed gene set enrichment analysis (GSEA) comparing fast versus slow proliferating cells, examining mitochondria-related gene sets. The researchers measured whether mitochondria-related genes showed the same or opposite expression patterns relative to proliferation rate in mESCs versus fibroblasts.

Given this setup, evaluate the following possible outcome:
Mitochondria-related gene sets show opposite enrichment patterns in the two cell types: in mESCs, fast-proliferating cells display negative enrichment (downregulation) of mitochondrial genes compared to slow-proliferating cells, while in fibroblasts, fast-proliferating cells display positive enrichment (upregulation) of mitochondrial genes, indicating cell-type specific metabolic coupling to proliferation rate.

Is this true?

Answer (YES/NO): YES